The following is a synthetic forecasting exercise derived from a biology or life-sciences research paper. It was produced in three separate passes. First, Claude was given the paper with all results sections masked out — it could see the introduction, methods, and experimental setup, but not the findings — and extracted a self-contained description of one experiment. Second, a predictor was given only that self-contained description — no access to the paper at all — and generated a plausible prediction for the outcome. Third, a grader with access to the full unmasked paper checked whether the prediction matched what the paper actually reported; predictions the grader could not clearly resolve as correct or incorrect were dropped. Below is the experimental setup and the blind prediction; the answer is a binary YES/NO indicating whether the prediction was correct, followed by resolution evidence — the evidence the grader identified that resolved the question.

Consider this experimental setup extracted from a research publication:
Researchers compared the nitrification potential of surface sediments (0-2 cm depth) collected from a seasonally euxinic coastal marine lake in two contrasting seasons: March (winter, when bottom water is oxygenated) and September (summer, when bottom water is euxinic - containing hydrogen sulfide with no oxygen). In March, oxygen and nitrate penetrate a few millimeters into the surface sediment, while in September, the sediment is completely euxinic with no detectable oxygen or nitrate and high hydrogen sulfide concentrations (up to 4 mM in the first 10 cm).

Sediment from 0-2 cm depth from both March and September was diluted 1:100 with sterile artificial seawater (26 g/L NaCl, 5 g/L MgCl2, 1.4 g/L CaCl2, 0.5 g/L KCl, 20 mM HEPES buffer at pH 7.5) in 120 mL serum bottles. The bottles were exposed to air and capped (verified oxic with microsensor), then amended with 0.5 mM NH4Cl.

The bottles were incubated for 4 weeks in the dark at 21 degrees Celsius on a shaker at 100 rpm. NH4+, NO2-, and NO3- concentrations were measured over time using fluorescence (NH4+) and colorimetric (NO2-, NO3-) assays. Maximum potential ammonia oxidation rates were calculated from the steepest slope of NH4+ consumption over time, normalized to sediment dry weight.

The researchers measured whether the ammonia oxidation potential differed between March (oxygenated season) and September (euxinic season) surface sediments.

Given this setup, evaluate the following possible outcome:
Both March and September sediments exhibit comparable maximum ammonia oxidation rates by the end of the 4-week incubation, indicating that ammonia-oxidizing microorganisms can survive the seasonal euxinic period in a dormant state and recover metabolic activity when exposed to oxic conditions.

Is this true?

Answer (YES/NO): NO